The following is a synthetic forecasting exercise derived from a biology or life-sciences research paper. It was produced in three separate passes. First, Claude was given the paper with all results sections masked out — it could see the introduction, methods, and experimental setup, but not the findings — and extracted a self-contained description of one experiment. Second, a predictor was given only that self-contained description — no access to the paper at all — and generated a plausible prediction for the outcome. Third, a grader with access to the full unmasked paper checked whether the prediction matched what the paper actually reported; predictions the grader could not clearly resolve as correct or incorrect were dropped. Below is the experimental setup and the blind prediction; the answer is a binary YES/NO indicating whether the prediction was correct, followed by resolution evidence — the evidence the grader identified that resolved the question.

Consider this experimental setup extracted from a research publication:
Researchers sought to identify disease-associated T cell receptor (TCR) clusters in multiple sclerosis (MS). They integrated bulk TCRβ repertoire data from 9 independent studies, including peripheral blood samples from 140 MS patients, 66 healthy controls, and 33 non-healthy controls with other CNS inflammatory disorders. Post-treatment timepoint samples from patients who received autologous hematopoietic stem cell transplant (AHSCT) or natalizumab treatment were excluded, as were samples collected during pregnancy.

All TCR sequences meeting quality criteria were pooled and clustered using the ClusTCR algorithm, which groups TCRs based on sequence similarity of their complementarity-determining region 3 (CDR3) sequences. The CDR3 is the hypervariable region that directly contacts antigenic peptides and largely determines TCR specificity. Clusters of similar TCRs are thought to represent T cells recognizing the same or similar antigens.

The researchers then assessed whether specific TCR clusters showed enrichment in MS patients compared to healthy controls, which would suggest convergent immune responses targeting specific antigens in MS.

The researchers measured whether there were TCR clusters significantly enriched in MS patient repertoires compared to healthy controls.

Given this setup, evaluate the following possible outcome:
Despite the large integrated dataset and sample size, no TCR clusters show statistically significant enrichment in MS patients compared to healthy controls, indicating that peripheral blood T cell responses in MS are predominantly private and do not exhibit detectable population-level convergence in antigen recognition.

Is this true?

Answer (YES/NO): YES